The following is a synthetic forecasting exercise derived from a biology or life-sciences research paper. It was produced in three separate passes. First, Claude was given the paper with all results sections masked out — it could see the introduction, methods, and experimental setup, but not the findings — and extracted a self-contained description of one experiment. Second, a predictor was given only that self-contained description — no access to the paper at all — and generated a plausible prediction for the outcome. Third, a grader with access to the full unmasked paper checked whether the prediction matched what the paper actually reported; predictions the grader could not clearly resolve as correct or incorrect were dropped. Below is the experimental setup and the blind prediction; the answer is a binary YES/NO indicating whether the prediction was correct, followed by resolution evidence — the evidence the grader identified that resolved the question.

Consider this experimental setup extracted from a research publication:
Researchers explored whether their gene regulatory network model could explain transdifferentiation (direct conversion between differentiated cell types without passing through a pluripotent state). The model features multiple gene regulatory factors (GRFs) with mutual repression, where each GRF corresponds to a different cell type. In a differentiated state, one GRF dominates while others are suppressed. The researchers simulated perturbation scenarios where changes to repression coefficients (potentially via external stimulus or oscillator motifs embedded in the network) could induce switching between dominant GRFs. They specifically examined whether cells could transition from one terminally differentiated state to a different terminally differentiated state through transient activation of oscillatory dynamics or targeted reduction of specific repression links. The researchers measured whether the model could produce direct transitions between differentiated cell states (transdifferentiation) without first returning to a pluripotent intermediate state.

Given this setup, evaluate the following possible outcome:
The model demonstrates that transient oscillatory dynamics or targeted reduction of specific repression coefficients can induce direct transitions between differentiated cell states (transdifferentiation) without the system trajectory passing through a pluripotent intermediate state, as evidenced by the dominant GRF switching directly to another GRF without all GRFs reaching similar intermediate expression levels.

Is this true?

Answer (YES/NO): YES